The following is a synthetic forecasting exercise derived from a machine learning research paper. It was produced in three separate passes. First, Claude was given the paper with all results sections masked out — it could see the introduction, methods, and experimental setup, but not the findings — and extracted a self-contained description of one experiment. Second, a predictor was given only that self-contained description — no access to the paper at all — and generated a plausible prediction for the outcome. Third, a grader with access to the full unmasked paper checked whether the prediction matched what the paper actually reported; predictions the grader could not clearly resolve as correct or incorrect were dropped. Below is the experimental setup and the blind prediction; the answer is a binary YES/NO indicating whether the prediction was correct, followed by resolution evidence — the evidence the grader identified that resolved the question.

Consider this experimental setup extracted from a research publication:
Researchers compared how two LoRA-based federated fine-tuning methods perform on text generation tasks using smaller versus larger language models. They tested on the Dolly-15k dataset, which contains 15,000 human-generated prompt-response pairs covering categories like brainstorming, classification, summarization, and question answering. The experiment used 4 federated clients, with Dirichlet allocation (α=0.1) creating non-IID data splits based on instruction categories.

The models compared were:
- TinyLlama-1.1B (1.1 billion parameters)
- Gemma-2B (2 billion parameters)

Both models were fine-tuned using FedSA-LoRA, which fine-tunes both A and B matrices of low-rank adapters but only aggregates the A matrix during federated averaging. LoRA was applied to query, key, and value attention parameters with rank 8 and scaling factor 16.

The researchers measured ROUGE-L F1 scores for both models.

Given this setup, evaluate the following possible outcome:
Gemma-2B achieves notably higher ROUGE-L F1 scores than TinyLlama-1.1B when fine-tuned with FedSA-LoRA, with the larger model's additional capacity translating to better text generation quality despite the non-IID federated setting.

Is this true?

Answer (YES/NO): NO